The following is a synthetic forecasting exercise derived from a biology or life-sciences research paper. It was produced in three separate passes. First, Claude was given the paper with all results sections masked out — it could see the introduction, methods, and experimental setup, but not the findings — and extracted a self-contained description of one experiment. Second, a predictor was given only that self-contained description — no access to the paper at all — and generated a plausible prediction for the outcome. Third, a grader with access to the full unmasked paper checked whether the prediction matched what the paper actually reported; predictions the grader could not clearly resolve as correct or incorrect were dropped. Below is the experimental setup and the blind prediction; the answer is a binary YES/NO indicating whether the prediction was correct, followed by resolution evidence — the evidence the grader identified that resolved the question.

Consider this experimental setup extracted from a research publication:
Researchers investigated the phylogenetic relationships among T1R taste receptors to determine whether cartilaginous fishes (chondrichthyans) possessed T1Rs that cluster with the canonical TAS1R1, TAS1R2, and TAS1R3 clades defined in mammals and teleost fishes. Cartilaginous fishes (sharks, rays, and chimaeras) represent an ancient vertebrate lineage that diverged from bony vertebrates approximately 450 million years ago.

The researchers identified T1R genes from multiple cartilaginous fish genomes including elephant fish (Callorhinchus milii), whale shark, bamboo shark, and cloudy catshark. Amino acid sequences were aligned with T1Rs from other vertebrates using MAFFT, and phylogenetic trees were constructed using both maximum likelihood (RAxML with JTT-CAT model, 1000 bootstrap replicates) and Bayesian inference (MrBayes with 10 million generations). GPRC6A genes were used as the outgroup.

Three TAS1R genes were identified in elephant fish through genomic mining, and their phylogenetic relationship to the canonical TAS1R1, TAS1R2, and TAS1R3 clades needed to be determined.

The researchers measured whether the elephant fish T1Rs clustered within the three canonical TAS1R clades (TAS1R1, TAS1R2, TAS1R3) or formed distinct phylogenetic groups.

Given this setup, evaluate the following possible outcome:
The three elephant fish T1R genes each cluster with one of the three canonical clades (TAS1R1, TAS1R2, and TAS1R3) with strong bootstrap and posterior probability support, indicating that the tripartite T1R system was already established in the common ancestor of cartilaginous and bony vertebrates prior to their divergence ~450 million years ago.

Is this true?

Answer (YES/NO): NO